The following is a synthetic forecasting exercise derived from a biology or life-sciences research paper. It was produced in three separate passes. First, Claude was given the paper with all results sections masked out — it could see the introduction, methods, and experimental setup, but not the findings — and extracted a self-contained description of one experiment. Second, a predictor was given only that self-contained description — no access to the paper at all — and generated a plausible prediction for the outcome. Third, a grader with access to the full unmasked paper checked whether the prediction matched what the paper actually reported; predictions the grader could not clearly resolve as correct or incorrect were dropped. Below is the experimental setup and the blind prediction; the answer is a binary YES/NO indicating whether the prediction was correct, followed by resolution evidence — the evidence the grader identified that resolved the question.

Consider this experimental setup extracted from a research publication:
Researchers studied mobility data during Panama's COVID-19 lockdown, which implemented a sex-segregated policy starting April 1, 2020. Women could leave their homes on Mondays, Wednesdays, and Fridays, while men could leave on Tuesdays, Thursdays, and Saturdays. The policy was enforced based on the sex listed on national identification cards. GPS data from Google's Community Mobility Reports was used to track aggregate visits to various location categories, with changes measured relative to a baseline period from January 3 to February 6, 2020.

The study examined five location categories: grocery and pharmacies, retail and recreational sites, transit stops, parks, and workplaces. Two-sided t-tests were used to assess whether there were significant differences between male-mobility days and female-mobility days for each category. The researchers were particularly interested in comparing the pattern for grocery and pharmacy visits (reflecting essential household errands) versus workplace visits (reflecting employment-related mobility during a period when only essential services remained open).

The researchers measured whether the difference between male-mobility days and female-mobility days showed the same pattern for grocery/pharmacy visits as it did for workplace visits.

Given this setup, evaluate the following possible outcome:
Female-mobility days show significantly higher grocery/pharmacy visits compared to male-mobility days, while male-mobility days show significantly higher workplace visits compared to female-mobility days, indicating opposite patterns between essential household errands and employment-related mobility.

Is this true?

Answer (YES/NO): NO